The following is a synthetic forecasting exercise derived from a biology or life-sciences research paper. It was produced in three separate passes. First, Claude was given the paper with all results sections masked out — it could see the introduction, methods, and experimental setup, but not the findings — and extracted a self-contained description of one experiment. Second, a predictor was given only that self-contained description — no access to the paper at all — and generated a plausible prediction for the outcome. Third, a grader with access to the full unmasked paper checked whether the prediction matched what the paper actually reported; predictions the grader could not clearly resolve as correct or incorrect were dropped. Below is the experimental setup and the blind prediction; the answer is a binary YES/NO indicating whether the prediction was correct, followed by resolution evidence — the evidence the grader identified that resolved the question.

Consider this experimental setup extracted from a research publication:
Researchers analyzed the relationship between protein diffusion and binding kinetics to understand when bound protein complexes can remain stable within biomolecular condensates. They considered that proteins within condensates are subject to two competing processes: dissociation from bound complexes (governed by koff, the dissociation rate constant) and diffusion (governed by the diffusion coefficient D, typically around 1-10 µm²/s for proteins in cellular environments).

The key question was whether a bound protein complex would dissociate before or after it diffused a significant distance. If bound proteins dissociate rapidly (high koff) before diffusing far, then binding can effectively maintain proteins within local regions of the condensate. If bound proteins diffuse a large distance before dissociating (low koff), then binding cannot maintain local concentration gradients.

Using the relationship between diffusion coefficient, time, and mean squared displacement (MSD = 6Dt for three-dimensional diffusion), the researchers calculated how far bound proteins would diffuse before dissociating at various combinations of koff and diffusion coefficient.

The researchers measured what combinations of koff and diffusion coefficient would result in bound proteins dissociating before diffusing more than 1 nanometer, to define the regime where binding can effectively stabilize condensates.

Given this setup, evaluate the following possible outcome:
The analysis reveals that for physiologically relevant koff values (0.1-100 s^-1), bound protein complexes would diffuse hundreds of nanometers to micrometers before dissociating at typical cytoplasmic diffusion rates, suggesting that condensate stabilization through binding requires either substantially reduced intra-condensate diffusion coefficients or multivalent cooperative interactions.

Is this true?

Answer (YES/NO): NO